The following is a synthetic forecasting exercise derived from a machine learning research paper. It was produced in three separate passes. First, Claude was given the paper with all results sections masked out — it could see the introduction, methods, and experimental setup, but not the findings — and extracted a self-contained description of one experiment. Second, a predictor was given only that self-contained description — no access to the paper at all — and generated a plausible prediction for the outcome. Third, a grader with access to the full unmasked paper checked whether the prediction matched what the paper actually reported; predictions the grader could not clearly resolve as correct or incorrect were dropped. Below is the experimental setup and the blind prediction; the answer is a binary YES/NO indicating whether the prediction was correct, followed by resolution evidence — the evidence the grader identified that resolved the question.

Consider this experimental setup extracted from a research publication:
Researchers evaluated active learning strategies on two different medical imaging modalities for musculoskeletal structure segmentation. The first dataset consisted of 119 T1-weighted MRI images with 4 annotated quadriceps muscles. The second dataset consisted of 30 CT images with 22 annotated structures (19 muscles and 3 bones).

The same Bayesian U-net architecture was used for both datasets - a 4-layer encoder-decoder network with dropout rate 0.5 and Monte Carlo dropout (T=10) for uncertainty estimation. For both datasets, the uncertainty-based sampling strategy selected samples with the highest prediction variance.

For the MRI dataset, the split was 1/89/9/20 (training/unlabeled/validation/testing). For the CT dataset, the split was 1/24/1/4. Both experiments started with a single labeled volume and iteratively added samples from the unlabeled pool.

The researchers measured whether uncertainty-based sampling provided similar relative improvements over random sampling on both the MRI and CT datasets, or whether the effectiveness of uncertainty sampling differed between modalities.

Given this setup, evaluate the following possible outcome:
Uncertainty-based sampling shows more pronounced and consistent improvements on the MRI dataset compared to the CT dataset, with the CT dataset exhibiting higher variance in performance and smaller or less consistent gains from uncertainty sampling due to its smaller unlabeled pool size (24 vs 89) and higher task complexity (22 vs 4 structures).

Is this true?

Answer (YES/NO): NO